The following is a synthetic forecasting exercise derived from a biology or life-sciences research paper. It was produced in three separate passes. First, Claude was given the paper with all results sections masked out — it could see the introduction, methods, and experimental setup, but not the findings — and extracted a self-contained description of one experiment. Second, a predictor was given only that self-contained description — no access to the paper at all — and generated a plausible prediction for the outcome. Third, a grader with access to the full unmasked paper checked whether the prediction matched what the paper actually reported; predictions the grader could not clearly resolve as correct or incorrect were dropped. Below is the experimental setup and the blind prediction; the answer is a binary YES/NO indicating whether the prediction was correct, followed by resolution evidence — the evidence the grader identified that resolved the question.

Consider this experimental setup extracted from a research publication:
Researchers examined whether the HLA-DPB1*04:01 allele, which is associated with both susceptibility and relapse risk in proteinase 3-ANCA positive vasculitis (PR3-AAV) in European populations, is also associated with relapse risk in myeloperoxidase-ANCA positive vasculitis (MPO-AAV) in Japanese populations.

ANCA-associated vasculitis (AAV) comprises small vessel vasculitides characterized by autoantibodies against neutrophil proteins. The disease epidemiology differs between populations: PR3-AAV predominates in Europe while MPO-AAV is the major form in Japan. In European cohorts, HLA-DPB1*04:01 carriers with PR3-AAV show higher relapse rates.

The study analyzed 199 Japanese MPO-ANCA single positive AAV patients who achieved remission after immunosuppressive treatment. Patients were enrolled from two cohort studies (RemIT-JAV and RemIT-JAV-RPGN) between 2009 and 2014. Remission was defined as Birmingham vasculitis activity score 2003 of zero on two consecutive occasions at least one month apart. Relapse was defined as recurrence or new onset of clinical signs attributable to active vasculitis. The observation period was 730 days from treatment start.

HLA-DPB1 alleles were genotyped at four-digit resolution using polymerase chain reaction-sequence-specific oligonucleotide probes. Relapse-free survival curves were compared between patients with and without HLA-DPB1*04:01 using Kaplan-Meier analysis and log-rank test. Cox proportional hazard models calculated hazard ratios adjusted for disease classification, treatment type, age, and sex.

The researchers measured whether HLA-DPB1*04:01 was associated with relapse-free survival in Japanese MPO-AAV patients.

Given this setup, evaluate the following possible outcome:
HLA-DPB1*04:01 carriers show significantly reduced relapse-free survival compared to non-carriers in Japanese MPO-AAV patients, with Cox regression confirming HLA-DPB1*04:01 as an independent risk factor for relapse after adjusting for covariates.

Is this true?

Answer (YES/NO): NO